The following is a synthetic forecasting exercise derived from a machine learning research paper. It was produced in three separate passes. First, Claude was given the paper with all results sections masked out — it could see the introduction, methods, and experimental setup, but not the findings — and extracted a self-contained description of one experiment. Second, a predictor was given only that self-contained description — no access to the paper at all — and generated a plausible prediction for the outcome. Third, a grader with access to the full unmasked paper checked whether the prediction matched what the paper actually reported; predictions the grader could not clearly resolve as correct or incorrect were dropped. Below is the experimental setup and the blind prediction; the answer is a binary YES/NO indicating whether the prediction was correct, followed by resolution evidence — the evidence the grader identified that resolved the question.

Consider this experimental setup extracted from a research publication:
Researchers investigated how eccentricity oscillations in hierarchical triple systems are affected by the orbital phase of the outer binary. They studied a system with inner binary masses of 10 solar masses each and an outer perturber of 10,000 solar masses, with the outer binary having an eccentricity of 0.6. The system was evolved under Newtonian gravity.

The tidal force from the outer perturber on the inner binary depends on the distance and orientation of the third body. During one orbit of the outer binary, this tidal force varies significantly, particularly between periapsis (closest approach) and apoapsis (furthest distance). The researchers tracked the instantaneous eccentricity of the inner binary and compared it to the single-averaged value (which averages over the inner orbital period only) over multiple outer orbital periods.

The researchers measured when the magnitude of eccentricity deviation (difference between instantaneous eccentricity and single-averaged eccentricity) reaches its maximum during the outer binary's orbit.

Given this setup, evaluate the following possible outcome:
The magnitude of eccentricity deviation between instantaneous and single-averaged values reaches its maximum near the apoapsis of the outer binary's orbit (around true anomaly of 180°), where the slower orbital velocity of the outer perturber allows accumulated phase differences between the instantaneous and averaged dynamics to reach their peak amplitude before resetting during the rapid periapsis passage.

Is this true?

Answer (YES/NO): NO